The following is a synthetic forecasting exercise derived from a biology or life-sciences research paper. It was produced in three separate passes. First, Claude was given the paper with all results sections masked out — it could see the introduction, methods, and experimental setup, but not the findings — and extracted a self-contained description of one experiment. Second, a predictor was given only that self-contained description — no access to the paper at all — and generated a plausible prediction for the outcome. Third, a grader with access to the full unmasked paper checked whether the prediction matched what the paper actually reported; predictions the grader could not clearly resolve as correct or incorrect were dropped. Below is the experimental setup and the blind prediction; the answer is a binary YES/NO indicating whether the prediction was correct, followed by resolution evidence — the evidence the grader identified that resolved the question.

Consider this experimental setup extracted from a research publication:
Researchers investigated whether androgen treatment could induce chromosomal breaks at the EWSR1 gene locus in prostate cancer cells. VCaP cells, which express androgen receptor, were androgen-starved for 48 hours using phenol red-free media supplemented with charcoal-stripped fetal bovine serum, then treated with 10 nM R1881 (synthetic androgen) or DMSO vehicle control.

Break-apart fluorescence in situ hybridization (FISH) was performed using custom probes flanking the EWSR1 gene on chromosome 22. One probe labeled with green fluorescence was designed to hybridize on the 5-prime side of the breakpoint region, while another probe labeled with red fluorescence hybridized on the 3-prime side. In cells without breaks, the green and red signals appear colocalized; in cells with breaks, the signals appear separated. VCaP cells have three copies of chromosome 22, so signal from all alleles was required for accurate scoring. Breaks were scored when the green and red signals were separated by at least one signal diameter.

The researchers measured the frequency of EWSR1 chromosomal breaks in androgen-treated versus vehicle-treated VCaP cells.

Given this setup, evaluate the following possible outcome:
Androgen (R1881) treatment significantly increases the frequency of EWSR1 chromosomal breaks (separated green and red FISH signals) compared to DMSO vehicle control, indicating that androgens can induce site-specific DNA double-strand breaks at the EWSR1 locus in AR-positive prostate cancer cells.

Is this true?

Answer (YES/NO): YES